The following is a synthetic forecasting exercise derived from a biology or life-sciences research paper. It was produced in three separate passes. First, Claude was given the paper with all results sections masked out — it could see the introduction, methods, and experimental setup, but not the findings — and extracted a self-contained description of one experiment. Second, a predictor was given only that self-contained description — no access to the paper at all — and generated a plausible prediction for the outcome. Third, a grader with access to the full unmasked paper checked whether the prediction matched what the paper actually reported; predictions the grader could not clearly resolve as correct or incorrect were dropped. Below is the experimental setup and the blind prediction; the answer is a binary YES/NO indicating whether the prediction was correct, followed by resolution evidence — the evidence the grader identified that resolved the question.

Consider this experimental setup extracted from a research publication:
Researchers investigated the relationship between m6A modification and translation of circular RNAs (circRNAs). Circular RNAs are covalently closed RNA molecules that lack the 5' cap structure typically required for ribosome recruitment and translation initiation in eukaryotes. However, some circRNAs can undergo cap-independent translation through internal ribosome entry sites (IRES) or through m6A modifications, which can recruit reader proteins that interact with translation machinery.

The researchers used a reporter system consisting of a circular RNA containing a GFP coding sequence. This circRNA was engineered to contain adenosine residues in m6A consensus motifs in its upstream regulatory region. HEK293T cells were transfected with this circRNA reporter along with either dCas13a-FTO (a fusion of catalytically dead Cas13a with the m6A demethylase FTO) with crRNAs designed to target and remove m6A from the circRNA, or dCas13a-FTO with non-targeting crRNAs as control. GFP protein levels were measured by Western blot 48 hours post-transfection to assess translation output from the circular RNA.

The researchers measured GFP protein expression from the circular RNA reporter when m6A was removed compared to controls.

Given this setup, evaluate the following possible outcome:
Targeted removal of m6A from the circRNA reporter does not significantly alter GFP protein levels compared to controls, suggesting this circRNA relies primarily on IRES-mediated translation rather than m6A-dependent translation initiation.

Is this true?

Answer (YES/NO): NO